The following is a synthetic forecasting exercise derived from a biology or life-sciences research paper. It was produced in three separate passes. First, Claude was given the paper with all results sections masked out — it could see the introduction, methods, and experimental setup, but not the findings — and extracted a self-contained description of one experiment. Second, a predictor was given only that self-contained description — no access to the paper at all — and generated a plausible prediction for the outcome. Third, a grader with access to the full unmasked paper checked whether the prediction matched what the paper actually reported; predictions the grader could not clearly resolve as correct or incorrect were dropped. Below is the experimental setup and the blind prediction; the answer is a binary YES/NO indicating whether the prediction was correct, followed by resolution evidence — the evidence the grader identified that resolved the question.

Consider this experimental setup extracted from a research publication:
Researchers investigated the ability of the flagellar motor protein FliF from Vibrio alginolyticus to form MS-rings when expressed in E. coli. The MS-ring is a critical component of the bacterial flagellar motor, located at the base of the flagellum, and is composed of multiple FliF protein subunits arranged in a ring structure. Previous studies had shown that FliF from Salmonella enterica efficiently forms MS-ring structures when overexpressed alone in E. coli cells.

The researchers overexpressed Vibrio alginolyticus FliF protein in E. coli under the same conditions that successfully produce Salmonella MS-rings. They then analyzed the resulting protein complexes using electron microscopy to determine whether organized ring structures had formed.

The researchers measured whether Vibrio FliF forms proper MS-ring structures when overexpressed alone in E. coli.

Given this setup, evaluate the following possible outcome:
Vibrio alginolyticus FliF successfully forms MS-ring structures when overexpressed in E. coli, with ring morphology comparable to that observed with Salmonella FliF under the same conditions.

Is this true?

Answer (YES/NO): NO